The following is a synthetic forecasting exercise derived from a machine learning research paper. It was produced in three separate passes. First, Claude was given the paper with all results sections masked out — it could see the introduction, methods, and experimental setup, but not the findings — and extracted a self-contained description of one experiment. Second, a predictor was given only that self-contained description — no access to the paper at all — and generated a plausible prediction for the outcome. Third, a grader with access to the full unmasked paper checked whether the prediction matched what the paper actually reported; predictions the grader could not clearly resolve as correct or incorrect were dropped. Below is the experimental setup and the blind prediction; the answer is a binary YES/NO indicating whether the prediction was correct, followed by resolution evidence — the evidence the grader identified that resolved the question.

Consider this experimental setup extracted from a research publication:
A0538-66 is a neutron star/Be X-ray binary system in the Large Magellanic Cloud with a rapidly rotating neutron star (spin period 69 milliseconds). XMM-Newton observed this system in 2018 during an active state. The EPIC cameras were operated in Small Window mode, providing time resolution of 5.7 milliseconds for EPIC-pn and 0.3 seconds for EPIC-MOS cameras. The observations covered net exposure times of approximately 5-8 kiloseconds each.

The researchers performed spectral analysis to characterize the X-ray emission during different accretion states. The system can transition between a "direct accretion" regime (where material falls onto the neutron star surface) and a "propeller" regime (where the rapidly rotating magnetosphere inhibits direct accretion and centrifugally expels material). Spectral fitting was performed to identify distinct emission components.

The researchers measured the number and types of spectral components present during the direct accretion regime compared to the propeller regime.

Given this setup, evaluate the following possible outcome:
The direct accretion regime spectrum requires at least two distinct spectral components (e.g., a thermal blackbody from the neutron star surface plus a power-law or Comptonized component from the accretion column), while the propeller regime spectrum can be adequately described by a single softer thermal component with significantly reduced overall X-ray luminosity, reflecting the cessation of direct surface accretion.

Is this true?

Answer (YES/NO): YES